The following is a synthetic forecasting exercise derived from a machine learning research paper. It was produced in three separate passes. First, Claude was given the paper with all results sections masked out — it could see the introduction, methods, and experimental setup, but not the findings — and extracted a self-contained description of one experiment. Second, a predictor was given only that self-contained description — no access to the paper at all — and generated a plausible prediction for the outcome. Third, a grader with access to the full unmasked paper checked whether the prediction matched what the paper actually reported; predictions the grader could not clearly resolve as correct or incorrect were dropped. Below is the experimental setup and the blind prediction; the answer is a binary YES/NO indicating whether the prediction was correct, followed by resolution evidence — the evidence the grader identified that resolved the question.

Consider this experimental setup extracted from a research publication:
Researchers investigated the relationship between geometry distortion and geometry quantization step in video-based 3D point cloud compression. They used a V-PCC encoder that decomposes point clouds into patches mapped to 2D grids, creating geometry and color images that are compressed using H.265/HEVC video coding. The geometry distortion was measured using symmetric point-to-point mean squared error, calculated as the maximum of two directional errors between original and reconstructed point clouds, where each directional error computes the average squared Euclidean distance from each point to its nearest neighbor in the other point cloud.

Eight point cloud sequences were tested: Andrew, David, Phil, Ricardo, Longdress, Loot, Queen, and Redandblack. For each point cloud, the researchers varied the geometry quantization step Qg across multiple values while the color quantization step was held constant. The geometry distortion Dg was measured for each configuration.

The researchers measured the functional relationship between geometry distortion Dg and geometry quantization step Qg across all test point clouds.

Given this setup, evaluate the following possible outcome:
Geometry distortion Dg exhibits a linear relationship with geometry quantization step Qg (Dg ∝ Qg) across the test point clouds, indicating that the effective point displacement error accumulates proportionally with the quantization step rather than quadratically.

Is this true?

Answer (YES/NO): YES